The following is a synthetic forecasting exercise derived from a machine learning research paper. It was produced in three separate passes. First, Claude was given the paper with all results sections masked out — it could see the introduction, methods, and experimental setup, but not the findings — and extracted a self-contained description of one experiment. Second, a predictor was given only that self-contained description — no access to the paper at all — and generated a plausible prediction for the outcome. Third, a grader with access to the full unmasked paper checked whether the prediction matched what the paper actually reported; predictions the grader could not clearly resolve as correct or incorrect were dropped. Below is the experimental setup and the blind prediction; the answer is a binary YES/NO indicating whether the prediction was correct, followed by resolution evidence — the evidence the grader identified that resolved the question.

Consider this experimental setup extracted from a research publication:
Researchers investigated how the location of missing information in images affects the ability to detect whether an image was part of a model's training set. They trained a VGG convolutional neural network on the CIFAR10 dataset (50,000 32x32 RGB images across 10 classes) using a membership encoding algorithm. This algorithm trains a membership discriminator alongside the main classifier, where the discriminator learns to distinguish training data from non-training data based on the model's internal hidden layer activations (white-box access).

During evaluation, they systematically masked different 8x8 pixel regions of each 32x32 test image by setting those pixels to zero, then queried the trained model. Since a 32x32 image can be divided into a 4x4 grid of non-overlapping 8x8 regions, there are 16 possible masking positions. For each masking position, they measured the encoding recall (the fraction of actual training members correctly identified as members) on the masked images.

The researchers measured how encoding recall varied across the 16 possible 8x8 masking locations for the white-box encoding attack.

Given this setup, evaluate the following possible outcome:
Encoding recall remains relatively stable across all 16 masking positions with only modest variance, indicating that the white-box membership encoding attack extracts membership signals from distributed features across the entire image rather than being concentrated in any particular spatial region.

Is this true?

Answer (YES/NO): NO